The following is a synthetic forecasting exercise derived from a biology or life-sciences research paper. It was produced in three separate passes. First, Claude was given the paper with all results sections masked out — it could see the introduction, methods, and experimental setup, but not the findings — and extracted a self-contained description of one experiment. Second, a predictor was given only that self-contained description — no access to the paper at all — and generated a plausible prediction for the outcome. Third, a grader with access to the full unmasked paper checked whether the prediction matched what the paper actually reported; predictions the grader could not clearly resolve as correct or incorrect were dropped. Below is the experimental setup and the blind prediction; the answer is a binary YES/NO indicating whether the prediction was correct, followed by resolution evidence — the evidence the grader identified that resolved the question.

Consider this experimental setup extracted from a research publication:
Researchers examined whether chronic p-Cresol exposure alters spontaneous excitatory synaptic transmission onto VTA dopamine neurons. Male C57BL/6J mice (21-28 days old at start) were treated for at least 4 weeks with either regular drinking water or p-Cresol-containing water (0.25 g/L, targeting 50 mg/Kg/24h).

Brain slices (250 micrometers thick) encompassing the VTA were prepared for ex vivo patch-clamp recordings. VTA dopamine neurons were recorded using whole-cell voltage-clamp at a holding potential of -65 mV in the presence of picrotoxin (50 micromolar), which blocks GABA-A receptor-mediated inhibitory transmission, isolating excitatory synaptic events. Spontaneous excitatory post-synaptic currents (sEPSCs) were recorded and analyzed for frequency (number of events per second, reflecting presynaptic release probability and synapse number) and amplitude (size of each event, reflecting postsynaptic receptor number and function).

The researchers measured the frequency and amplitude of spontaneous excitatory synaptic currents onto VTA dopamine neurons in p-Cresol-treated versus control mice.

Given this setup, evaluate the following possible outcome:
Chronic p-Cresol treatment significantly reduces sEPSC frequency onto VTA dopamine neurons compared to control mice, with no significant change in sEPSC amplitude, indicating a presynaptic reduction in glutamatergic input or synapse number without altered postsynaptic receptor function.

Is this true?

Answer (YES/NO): NO